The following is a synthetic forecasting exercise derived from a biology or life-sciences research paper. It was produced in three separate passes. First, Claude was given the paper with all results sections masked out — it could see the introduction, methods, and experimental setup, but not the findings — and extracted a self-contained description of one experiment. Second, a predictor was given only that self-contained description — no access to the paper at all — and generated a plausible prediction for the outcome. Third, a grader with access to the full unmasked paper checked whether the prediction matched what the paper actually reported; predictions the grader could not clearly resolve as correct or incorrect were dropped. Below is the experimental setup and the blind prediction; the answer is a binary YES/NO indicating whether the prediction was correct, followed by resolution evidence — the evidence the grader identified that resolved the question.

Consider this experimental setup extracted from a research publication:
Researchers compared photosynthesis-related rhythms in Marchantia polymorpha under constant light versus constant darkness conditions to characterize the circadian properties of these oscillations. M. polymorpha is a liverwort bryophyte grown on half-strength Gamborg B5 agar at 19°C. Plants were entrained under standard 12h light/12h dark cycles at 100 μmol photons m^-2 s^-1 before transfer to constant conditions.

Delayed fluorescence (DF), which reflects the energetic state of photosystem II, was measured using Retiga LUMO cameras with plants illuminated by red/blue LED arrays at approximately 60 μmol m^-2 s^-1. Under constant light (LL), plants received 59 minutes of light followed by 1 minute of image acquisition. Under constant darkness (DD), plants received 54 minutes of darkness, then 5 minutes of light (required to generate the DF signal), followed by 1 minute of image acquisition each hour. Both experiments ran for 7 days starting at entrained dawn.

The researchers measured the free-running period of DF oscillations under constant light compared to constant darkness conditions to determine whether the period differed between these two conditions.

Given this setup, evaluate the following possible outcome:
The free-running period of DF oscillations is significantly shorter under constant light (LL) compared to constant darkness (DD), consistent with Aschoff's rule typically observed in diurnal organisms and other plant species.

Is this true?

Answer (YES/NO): NO